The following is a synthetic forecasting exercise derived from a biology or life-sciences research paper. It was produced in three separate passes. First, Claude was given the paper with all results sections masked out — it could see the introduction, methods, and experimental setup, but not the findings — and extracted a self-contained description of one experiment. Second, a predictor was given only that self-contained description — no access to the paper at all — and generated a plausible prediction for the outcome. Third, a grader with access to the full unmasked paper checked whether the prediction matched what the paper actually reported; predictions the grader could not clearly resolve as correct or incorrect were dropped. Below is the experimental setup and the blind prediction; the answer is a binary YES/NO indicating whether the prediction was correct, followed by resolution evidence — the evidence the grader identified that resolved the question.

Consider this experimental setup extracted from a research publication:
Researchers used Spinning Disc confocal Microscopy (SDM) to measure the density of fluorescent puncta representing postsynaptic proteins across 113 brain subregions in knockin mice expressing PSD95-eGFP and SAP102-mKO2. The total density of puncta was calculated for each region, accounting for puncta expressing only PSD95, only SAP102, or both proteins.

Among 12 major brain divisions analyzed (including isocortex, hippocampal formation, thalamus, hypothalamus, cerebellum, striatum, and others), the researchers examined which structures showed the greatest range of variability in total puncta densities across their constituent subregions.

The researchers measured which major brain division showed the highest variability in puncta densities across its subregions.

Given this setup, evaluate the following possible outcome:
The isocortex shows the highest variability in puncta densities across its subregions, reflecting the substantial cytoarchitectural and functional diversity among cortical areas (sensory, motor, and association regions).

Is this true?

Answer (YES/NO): NO